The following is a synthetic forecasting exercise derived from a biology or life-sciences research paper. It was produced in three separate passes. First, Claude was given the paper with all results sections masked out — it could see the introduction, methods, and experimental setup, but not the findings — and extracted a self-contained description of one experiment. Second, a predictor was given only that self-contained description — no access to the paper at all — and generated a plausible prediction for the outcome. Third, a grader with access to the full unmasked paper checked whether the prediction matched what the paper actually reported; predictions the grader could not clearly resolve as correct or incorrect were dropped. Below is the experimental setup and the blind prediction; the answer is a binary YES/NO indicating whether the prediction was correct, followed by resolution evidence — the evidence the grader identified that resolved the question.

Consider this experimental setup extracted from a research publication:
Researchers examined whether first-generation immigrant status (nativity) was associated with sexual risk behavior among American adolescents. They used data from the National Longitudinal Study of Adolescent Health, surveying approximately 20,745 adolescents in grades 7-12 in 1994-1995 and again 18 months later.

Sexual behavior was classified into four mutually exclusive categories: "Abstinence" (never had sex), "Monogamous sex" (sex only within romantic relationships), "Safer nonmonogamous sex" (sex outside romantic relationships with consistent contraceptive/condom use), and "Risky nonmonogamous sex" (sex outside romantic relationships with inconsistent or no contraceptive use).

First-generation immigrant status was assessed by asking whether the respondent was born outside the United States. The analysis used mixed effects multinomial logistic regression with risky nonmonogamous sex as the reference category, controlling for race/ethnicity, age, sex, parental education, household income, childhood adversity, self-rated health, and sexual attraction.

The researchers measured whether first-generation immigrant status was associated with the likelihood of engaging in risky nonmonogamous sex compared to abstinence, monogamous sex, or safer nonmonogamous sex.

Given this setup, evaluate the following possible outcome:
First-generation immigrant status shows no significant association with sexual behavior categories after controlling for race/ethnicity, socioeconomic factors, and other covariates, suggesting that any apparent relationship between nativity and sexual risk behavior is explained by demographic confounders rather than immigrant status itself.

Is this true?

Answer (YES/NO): NO